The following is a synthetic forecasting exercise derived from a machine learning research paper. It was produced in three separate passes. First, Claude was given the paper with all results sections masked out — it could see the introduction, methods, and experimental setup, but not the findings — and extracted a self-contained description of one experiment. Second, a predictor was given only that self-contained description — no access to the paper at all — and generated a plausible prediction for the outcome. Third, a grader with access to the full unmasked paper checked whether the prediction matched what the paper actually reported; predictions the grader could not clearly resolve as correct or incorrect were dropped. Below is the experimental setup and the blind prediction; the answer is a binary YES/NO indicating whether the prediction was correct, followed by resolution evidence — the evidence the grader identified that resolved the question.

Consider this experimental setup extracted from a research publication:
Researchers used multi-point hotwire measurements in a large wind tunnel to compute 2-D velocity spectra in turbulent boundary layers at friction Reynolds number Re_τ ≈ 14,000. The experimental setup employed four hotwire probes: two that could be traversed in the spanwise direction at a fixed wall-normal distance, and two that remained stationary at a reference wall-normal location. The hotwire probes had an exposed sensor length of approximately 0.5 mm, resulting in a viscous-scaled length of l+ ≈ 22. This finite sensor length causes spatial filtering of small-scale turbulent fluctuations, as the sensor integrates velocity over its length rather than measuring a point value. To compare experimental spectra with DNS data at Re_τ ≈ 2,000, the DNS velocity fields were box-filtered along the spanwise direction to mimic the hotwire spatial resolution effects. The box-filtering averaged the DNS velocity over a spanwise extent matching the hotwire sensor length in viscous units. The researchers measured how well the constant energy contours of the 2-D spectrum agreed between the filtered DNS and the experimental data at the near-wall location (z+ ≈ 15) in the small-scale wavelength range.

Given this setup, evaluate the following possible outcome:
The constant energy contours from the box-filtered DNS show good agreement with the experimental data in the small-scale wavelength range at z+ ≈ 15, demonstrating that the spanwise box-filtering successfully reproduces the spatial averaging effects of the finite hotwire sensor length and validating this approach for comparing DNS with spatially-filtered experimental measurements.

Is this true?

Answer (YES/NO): YES